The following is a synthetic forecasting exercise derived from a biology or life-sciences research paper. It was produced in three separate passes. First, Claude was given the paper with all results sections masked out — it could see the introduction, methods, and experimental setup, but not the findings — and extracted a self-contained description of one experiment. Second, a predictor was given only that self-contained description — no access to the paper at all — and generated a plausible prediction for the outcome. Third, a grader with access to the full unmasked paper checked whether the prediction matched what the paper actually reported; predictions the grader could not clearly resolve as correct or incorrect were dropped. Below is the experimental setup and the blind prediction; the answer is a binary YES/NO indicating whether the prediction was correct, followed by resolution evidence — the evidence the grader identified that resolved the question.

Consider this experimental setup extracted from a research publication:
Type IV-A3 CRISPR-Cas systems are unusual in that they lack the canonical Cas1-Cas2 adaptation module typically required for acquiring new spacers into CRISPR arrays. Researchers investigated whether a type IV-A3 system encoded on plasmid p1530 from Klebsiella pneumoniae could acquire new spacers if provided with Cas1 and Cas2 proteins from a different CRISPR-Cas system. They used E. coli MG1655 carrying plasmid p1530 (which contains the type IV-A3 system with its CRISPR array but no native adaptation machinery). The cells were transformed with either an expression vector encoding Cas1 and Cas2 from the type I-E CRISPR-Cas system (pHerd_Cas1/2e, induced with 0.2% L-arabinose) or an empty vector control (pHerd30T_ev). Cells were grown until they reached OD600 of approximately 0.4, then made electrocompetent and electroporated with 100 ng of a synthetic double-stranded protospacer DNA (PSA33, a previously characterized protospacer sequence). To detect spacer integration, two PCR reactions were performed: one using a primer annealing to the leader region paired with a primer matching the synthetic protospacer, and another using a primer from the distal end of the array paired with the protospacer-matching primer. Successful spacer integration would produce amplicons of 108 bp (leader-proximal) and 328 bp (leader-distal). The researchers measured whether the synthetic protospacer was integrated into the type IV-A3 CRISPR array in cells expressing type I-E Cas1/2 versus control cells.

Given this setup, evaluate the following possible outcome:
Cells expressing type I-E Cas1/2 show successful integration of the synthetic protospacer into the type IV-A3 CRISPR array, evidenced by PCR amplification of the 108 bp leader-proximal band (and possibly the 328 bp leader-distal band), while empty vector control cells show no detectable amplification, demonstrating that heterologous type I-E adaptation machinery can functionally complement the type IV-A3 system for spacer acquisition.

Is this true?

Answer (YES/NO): YES